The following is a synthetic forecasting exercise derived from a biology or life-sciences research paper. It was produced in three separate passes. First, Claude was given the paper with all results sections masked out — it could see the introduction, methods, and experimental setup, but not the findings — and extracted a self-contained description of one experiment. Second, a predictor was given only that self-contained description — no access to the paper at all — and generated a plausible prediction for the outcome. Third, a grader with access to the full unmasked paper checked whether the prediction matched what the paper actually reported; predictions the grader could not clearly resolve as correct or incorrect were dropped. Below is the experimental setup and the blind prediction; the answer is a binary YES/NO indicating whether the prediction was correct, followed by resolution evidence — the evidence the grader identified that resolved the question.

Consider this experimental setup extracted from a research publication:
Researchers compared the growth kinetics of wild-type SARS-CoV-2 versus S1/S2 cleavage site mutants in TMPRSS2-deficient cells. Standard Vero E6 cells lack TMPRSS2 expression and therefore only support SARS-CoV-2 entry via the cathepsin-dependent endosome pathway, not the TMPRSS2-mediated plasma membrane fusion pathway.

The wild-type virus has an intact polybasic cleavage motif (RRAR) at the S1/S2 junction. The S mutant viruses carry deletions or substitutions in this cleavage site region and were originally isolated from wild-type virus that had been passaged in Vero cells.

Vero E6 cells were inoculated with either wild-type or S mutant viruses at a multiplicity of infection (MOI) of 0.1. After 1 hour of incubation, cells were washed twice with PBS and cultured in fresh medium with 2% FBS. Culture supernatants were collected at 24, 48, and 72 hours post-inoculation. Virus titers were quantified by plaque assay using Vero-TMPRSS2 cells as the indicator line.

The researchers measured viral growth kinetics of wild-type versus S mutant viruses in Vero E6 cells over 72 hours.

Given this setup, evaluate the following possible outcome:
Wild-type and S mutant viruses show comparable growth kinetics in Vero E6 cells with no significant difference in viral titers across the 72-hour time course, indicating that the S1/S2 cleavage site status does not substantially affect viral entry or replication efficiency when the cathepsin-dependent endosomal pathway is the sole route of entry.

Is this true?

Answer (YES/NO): YES